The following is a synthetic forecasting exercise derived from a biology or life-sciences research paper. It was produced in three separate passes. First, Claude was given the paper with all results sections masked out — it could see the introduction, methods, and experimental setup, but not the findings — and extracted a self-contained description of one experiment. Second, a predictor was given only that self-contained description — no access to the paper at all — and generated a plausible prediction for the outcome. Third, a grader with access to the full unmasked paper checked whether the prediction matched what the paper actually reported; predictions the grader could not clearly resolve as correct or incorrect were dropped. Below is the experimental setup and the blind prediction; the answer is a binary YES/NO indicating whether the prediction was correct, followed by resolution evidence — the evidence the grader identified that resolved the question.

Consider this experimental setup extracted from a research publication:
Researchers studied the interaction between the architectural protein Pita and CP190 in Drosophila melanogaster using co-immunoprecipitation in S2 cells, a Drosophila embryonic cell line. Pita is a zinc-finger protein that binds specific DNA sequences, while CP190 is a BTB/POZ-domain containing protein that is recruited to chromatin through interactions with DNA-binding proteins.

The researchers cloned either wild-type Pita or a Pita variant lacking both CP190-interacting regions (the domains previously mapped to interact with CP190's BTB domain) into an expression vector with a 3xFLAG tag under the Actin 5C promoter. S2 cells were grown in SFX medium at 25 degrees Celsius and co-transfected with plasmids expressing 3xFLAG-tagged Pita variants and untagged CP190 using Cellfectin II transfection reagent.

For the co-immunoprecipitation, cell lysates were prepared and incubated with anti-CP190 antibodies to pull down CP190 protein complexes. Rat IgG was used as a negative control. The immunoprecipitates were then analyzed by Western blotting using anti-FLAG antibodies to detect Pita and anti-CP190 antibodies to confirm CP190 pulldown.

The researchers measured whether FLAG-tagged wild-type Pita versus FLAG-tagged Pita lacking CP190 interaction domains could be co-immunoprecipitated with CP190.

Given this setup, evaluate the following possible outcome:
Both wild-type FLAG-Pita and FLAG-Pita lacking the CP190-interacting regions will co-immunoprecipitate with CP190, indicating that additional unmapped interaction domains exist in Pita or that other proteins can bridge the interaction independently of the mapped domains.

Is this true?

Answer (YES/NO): NO